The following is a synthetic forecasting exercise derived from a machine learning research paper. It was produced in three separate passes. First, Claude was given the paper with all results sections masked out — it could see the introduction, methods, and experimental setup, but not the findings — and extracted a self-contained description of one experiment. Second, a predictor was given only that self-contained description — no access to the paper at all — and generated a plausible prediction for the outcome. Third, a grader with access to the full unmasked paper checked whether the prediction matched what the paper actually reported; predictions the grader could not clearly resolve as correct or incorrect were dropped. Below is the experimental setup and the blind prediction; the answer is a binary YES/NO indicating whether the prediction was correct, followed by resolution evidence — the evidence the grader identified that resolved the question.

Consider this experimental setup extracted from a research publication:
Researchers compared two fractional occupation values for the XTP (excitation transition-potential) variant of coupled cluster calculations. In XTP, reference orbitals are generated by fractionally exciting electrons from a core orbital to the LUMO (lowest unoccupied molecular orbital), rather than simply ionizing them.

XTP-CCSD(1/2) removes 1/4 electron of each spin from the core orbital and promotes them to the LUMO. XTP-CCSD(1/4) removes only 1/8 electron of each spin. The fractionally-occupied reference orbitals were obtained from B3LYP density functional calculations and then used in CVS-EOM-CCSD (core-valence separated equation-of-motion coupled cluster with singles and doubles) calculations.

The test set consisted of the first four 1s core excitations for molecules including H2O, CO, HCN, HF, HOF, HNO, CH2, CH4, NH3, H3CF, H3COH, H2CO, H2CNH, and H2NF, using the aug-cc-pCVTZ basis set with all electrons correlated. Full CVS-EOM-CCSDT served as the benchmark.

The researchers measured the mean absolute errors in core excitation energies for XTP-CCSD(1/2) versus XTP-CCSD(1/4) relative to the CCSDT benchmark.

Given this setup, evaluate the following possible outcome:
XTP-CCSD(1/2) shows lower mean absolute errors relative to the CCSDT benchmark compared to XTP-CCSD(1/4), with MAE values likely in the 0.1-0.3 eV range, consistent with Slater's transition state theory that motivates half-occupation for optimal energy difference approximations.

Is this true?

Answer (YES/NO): NO